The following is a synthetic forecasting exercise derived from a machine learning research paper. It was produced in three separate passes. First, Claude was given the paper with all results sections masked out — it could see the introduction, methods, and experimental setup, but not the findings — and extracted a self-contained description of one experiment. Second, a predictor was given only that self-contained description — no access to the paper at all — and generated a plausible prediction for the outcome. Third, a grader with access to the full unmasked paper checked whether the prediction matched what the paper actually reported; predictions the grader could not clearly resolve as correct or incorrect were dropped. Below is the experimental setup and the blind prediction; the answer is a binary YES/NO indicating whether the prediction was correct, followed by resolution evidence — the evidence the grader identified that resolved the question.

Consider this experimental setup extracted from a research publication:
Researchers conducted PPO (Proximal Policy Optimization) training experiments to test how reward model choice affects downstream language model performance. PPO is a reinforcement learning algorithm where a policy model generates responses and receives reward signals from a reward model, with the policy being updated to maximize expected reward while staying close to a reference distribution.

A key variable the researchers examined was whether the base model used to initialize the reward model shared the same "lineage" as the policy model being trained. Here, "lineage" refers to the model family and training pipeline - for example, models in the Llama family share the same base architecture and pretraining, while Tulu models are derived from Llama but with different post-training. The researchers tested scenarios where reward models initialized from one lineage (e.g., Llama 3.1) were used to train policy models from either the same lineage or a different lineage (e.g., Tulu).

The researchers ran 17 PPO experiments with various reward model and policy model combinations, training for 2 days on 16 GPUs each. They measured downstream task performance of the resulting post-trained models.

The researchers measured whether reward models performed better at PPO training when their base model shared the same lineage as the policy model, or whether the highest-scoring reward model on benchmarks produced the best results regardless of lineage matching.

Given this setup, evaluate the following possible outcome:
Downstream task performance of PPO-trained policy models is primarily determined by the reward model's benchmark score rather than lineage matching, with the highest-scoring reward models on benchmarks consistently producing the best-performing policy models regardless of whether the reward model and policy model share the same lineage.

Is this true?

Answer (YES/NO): NO